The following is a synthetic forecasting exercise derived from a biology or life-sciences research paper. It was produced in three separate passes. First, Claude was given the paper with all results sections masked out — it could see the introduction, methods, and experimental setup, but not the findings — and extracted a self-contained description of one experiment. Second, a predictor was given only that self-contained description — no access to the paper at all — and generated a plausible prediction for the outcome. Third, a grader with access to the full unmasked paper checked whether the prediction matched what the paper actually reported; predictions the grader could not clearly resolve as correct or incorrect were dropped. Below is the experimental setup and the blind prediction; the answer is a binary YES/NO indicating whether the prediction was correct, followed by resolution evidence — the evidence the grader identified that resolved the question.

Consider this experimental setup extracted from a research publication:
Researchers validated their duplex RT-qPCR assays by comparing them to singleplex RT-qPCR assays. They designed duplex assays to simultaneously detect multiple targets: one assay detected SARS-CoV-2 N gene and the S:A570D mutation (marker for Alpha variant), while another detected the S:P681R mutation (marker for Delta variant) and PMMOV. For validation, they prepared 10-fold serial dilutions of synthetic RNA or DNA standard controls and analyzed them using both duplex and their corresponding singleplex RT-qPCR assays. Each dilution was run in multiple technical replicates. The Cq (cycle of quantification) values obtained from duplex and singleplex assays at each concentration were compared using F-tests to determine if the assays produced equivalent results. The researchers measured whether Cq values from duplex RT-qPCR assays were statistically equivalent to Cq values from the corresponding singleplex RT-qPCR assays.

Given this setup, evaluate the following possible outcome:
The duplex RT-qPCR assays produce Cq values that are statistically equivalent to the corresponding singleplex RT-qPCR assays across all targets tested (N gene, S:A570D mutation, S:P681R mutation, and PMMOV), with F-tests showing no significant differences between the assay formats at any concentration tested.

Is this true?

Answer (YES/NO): YES